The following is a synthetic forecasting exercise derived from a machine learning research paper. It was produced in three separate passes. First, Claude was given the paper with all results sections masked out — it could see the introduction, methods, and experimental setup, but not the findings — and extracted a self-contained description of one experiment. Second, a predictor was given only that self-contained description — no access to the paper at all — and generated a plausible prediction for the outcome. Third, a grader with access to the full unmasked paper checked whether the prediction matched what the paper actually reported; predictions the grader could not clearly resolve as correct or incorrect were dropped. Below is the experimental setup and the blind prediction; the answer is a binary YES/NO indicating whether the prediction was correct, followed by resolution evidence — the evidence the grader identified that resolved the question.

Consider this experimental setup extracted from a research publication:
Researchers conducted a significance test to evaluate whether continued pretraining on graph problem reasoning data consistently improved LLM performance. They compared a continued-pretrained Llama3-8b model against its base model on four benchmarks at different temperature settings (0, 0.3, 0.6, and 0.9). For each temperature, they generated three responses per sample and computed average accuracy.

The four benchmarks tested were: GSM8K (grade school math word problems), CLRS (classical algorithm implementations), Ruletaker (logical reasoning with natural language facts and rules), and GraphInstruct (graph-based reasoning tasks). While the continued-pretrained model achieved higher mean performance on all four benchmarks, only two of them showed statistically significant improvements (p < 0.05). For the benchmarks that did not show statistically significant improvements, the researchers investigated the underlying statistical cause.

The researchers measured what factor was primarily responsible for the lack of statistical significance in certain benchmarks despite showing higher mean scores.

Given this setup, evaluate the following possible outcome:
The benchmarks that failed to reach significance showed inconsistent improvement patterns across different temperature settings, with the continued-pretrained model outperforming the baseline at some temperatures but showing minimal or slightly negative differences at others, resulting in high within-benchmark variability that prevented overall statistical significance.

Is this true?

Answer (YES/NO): NO